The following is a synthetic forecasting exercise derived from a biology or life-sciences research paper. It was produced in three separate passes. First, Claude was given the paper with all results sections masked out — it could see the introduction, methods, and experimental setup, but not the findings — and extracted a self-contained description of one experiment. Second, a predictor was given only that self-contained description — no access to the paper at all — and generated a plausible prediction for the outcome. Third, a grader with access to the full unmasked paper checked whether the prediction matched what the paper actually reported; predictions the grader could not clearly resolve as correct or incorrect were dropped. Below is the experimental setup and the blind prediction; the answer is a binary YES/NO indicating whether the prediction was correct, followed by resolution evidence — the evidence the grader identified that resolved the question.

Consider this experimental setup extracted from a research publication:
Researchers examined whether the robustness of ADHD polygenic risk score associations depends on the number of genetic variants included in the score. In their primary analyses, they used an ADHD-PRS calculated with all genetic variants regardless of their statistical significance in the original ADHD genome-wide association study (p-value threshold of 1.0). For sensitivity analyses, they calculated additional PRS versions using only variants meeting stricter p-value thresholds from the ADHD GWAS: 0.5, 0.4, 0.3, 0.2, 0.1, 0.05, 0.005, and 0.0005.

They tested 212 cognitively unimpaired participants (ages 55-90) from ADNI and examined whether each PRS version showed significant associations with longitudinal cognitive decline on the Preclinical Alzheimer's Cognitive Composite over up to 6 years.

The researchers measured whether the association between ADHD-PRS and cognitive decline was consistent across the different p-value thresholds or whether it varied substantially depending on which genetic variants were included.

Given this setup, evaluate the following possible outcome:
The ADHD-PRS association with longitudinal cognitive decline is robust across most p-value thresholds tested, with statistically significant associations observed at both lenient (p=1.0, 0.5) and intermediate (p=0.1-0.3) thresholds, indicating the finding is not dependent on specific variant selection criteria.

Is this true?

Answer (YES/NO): YES